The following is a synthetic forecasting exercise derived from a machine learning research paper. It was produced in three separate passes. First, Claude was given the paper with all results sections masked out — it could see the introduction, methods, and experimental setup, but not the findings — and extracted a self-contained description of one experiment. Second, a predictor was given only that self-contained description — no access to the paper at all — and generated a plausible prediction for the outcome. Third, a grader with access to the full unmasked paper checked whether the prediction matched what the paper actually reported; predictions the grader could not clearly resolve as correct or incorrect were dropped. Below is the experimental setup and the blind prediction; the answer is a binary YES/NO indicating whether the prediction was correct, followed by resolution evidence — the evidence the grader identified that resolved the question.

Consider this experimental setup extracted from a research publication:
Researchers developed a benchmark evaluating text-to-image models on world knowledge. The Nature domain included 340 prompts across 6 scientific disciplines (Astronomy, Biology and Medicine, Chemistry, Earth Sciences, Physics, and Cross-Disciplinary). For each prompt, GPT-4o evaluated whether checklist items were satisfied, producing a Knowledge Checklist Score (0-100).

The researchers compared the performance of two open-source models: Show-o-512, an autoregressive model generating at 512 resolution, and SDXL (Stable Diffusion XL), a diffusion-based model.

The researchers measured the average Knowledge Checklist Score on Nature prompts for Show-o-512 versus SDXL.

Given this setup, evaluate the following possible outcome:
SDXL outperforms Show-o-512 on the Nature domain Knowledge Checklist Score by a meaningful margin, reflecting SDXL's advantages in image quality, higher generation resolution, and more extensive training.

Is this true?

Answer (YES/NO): NO